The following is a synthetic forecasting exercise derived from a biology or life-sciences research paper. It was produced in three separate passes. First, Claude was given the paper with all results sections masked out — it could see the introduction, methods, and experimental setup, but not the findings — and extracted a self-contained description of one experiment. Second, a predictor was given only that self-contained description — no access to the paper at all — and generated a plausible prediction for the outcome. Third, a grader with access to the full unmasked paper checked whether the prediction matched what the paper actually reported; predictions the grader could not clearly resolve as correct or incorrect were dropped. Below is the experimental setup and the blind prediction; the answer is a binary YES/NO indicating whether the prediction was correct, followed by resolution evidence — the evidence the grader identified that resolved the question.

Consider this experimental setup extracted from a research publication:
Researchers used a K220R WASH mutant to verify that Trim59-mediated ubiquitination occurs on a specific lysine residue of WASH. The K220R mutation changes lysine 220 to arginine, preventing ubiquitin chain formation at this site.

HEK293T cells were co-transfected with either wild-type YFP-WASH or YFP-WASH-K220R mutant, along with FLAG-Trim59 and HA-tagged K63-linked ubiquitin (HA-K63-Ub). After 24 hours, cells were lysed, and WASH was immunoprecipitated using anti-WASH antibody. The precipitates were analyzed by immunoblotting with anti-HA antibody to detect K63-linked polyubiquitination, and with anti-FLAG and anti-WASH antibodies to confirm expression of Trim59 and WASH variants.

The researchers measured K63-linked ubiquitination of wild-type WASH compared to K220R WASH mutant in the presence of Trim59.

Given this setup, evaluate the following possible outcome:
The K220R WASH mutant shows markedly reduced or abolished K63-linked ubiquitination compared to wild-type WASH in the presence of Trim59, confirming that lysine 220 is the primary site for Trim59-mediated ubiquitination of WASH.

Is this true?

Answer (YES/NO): YES